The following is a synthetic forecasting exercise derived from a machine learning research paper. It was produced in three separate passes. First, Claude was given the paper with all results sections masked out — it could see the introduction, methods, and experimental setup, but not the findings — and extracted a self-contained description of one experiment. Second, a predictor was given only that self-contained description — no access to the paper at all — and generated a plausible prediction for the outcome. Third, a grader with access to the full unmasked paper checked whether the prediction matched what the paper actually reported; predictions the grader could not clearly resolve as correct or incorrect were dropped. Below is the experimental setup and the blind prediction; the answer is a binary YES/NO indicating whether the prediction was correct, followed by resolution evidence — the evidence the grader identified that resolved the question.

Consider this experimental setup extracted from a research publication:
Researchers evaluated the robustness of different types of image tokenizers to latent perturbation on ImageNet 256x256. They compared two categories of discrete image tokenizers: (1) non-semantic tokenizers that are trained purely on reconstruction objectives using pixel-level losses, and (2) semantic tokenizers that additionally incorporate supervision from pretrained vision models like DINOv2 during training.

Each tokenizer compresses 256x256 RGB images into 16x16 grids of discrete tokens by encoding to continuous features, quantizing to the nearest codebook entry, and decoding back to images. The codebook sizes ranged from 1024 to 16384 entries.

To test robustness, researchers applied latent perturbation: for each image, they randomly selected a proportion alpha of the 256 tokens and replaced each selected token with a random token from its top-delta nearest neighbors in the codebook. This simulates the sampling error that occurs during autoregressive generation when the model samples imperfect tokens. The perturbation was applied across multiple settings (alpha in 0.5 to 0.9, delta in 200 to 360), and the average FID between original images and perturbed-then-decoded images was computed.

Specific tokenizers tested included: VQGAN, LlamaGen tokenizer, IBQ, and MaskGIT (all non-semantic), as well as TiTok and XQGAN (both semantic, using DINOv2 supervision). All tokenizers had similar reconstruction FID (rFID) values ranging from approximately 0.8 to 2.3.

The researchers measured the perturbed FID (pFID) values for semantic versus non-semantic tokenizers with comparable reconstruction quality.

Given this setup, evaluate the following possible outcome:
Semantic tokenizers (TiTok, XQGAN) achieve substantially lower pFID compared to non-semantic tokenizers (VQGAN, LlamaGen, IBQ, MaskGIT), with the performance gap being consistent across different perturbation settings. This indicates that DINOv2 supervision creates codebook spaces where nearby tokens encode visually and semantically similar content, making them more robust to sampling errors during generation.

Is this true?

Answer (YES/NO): NO